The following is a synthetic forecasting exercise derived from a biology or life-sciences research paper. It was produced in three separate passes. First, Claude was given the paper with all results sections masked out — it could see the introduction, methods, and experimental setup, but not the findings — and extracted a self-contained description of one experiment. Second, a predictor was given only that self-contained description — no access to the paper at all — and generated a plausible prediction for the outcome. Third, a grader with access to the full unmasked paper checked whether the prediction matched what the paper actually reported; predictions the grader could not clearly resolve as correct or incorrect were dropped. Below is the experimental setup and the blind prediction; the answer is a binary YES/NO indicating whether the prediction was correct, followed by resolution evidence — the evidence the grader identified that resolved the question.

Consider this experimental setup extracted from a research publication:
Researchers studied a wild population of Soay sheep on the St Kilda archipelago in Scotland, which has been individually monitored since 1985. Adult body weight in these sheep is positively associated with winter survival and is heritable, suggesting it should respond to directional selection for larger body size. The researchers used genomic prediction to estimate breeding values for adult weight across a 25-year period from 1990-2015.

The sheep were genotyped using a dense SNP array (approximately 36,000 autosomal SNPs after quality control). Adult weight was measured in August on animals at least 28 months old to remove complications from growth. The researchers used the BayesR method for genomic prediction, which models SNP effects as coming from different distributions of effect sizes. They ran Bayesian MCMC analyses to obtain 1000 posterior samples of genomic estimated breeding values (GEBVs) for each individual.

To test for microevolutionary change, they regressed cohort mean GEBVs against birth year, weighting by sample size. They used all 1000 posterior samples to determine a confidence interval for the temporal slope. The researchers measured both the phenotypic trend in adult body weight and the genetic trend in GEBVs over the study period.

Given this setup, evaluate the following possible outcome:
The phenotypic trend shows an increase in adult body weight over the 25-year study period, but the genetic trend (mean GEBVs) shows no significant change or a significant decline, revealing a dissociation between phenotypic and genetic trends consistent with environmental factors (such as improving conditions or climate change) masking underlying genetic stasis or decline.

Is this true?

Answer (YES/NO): NO